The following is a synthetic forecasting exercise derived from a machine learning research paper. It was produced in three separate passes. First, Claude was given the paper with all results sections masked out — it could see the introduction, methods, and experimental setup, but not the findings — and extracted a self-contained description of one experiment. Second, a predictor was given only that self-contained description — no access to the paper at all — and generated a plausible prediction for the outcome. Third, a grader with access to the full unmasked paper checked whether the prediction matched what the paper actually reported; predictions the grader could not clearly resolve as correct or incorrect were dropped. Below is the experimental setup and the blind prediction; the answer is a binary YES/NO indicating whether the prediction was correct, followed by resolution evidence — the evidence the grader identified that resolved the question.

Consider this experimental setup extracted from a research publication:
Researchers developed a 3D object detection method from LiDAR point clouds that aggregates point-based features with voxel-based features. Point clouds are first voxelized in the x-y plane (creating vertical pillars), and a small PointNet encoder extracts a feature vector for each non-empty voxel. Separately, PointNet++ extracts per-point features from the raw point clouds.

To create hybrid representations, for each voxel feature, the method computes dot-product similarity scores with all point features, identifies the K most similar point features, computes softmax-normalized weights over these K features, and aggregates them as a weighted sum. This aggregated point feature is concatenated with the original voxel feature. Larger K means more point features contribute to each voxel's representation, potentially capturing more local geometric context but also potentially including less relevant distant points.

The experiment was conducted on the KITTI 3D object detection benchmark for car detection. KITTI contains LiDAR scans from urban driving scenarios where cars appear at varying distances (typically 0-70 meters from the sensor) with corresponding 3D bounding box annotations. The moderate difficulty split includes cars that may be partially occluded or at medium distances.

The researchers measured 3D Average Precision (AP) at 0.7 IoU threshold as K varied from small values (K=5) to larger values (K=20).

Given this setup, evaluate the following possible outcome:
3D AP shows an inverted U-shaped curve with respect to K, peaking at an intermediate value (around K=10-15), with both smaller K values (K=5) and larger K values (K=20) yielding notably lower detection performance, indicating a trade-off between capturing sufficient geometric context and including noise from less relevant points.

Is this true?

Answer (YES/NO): NO